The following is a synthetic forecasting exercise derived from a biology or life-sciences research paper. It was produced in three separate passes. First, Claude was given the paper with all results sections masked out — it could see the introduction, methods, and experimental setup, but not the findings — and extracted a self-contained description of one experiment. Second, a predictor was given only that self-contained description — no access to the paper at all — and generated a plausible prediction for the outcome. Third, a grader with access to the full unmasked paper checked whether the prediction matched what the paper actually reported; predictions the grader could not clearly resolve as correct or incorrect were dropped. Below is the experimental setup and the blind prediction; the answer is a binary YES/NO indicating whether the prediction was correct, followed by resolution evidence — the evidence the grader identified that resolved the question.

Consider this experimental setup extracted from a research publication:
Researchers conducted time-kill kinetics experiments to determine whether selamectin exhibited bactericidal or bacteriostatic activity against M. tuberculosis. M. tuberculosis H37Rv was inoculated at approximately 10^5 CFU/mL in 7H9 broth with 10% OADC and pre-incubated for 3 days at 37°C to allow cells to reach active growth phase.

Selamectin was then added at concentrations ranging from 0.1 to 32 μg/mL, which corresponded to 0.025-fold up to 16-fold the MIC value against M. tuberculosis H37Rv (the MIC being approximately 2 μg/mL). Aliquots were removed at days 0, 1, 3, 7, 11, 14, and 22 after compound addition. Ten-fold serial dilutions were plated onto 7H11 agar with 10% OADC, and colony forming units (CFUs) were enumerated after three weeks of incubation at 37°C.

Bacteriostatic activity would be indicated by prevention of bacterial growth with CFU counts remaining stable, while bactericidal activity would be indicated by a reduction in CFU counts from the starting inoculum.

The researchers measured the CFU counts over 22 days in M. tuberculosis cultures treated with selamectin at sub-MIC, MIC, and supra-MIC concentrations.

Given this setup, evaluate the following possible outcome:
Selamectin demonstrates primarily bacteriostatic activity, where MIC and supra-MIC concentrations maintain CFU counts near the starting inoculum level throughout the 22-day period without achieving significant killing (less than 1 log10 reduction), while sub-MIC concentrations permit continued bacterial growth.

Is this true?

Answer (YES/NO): NO